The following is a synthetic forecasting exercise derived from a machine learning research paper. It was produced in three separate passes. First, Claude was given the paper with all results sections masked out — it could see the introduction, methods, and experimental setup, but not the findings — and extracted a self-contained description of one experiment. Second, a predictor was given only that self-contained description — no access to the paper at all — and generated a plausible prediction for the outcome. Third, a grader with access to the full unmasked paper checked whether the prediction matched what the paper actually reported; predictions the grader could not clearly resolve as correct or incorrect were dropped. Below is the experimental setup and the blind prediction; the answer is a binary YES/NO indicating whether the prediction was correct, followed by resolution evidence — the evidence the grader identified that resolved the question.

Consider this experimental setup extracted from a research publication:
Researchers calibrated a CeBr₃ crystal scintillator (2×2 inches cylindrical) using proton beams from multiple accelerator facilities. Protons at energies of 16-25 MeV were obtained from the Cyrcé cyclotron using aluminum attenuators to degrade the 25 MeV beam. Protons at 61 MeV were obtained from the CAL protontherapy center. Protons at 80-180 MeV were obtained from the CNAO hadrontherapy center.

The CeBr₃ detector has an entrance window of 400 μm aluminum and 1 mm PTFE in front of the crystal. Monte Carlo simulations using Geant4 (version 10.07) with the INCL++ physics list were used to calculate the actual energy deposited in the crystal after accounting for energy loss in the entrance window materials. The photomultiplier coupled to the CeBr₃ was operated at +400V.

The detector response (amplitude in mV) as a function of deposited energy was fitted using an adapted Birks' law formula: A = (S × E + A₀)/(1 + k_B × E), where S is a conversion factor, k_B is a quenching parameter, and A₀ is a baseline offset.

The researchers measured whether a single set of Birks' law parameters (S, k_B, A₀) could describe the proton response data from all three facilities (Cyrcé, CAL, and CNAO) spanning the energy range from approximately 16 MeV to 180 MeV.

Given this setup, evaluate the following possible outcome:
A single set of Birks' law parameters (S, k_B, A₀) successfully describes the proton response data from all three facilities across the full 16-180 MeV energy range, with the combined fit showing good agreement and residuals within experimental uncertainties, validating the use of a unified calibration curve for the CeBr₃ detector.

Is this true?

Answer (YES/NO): YES